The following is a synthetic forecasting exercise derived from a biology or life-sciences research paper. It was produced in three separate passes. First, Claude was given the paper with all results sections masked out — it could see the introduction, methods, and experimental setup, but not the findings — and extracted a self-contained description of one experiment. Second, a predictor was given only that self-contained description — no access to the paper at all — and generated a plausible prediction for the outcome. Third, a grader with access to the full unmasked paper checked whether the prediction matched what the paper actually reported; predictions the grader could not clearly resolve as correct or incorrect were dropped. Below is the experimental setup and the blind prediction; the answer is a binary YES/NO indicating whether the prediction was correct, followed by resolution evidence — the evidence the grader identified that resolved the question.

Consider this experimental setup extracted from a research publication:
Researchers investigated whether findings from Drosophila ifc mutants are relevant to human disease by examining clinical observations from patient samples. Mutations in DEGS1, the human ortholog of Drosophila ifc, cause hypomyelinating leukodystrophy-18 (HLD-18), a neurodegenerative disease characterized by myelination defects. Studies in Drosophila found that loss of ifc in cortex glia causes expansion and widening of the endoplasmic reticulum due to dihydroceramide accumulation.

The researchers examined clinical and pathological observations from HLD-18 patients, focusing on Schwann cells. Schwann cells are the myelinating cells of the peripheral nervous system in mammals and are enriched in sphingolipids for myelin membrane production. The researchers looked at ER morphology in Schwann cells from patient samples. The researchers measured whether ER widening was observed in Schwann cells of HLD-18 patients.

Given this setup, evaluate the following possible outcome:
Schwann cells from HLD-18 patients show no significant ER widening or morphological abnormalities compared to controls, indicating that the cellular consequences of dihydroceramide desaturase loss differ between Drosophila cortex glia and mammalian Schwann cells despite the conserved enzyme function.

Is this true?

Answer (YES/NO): NO